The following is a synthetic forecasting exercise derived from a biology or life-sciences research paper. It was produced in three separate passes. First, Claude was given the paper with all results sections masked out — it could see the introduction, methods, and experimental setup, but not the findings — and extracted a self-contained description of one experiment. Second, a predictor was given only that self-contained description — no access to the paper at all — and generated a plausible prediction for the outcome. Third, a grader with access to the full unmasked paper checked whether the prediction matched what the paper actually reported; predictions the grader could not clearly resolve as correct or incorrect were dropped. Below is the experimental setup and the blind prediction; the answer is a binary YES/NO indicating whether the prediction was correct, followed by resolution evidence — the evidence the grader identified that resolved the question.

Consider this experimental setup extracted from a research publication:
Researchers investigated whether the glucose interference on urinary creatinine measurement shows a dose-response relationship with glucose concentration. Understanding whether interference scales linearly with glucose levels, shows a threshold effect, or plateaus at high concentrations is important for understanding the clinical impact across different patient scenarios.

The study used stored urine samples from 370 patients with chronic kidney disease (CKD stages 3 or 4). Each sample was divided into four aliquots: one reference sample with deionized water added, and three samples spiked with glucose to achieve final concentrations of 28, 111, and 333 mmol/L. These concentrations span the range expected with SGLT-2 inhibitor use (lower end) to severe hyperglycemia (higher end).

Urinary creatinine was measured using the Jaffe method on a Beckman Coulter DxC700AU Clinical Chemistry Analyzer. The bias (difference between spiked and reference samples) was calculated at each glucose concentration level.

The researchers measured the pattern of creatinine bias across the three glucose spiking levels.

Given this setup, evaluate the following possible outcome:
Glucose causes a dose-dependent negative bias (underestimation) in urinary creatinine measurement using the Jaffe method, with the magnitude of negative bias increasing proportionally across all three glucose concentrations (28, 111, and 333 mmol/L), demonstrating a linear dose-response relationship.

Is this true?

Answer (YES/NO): NO